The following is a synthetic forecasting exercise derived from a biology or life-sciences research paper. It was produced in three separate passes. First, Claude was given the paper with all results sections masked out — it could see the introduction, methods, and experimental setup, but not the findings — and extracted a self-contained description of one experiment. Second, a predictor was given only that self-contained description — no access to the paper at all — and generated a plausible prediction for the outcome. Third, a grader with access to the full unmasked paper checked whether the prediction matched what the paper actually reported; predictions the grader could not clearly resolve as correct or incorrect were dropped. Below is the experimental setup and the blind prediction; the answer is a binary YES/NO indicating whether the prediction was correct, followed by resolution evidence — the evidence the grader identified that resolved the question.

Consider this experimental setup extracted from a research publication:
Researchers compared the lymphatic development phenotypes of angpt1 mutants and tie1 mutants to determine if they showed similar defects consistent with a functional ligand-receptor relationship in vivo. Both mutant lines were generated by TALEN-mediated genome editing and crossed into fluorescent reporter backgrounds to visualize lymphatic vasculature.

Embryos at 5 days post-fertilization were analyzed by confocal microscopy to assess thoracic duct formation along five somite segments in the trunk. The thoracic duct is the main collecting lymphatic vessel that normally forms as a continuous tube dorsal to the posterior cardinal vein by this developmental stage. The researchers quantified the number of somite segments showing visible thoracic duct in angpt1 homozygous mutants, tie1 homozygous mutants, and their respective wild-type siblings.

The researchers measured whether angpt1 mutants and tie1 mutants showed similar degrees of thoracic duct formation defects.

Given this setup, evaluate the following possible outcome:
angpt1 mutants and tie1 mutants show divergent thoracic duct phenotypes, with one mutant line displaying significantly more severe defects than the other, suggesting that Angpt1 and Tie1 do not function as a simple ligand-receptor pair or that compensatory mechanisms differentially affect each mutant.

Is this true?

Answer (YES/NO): YES